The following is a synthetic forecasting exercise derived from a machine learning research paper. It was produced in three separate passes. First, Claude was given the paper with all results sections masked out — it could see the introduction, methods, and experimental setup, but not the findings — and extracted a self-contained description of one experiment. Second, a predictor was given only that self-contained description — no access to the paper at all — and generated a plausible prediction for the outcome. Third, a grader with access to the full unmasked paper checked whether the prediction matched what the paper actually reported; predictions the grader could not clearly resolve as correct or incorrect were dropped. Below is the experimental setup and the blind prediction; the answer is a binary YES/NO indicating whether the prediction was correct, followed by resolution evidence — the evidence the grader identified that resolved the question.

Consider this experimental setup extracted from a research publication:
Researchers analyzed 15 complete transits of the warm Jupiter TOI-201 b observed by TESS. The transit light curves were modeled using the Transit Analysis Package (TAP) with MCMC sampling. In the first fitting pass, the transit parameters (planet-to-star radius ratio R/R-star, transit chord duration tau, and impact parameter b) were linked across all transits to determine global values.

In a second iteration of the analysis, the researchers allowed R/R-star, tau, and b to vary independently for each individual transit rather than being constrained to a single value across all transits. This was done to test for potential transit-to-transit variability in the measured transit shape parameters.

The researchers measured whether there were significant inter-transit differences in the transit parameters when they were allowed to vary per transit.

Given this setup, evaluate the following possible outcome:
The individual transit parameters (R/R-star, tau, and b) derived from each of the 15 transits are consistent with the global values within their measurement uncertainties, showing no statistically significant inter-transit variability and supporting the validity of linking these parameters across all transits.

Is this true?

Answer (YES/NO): YES